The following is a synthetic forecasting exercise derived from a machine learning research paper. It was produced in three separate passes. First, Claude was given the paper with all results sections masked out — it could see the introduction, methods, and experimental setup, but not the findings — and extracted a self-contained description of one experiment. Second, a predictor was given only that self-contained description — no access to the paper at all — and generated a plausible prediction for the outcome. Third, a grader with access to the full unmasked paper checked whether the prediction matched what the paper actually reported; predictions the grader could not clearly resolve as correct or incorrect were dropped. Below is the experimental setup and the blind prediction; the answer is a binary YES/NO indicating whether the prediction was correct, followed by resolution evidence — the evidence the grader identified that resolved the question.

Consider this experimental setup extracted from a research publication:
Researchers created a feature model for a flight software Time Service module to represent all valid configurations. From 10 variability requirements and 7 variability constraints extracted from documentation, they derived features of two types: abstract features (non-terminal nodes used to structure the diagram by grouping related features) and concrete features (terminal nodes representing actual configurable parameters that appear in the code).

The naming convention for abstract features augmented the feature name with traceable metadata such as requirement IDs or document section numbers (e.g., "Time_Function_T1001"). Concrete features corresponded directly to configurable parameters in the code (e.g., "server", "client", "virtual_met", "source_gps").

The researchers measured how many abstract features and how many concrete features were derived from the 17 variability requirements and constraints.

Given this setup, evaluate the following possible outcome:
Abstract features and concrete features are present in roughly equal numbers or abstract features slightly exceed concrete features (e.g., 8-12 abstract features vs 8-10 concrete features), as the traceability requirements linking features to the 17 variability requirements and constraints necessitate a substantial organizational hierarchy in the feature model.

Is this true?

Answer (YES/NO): NO